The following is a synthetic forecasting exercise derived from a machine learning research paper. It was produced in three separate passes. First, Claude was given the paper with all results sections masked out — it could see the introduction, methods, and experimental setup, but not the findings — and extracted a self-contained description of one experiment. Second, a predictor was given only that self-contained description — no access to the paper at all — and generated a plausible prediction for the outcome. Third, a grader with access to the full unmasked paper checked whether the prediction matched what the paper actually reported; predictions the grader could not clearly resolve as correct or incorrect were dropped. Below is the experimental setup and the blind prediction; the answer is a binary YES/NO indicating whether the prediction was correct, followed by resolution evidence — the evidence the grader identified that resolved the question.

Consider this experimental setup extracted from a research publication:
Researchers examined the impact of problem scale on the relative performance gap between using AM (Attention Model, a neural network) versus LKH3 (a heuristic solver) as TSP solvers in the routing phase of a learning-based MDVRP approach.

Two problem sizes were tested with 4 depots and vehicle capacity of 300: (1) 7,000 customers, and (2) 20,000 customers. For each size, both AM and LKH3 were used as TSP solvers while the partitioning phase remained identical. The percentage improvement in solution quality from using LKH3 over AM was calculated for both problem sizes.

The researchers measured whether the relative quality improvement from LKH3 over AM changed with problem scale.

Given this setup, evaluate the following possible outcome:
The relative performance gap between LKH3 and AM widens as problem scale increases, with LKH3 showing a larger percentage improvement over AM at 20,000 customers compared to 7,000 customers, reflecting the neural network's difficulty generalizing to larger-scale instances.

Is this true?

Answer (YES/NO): NO